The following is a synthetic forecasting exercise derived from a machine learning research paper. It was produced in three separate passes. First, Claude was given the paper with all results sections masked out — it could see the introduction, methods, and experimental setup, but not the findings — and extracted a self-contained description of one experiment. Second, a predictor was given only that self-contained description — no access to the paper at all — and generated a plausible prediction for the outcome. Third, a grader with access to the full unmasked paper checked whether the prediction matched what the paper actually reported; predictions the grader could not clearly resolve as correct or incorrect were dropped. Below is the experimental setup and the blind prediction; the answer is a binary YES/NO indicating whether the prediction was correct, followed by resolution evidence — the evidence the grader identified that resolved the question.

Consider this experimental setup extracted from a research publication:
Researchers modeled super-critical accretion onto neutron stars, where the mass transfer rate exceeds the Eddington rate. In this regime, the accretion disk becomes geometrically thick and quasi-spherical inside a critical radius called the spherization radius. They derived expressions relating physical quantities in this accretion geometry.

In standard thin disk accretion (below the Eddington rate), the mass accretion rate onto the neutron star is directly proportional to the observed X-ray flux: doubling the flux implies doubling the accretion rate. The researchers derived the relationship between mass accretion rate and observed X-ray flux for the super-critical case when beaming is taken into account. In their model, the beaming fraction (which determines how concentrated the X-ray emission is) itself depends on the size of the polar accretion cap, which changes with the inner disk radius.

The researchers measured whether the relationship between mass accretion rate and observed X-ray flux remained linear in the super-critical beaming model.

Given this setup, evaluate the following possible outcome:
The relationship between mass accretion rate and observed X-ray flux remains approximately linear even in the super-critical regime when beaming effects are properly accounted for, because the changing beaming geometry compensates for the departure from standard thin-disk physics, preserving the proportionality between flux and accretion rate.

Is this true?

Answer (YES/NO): NO